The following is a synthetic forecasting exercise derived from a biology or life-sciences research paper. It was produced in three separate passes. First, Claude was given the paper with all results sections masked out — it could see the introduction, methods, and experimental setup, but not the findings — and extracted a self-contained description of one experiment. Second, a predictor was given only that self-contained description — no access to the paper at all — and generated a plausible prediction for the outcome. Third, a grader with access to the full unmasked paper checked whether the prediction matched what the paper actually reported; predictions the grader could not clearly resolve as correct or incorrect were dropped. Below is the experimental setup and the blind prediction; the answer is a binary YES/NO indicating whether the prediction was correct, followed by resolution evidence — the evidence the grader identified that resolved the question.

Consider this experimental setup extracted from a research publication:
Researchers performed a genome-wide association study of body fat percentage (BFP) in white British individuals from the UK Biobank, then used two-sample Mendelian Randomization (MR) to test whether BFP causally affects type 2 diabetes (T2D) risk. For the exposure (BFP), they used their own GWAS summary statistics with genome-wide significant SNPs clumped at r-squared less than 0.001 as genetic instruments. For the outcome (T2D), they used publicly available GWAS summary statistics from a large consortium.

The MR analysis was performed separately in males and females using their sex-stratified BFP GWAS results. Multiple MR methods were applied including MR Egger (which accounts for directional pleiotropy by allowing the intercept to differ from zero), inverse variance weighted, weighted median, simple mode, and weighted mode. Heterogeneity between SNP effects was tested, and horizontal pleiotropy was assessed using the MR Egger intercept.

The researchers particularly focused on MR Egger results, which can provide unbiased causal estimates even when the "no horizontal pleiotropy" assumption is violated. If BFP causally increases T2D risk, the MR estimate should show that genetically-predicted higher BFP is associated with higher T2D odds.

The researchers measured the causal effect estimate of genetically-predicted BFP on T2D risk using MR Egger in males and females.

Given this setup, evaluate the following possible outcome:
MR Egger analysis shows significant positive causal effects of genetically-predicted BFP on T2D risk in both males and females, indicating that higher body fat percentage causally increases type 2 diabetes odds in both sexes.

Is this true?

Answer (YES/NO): NO